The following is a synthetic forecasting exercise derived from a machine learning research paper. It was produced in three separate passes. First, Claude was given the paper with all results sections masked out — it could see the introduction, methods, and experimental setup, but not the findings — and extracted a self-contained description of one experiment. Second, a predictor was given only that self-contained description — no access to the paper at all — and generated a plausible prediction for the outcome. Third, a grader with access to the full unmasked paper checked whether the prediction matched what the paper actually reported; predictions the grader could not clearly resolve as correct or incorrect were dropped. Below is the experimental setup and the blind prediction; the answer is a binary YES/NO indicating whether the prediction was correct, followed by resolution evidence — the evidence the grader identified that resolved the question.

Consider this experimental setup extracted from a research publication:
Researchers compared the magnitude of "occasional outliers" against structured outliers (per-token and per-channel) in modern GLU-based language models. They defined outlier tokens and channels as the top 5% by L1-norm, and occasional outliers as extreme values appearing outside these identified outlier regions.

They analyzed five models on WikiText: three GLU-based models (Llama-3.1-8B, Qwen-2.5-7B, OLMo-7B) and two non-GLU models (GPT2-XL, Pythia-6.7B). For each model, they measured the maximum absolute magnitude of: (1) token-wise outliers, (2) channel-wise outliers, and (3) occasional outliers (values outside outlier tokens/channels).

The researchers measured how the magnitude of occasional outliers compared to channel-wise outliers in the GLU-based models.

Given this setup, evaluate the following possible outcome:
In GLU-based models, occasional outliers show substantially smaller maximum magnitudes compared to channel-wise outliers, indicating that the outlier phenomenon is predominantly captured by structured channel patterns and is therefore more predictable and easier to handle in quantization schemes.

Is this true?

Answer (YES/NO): NO